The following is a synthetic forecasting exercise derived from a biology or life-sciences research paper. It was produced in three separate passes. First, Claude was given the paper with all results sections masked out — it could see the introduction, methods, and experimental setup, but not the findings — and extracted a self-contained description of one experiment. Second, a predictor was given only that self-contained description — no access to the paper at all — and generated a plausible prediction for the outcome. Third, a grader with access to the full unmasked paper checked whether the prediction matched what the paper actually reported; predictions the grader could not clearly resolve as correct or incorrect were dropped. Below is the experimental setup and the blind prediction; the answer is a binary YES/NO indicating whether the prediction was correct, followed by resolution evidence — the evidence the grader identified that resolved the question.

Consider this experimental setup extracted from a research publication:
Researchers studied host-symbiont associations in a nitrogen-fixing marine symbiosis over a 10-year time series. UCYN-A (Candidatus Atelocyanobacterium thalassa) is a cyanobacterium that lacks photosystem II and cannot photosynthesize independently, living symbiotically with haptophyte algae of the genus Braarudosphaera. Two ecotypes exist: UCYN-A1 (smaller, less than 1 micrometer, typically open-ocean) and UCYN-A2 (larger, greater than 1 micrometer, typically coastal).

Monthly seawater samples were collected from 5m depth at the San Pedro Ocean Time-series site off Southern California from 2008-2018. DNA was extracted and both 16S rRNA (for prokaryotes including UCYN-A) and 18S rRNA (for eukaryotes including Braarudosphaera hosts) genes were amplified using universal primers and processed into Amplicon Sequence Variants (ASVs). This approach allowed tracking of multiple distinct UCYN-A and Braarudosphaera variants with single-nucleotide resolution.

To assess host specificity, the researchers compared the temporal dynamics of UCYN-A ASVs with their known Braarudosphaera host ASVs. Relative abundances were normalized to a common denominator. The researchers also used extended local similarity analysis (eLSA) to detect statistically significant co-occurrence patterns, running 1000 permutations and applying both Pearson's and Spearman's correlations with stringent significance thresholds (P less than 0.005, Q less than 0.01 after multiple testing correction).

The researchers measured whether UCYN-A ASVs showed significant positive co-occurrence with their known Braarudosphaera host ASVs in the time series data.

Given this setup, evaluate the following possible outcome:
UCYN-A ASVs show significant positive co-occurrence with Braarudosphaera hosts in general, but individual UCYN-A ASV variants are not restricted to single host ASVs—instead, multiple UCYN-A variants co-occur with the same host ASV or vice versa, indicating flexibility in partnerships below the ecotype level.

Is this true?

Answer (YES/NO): NO